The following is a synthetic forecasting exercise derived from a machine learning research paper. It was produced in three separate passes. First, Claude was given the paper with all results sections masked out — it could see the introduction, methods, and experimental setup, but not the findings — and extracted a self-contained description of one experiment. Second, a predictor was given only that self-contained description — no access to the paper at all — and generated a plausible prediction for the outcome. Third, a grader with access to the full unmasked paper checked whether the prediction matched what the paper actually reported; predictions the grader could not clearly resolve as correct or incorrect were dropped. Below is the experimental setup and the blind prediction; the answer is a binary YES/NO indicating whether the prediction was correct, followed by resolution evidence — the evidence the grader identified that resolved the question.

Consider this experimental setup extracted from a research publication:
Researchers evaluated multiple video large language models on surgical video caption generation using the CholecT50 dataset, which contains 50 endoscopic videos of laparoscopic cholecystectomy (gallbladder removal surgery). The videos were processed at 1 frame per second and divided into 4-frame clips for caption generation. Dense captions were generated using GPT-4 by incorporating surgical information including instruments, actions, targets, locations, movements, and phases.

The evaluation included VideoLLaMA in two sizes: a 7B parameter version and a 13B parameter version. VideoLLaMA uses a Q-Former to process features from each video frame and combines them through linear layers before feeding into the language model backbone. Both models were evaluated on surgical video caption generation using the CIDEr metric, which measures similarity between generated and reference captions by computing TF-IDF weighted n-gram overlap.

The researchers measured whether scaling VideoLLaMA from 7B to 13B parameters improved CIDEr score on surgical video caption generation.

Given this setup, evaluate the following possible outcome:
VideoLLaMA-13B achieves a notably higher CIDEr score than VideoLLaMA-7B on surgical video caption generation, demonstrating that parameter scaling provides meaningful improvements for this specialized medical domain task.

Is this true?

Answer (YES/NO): NO